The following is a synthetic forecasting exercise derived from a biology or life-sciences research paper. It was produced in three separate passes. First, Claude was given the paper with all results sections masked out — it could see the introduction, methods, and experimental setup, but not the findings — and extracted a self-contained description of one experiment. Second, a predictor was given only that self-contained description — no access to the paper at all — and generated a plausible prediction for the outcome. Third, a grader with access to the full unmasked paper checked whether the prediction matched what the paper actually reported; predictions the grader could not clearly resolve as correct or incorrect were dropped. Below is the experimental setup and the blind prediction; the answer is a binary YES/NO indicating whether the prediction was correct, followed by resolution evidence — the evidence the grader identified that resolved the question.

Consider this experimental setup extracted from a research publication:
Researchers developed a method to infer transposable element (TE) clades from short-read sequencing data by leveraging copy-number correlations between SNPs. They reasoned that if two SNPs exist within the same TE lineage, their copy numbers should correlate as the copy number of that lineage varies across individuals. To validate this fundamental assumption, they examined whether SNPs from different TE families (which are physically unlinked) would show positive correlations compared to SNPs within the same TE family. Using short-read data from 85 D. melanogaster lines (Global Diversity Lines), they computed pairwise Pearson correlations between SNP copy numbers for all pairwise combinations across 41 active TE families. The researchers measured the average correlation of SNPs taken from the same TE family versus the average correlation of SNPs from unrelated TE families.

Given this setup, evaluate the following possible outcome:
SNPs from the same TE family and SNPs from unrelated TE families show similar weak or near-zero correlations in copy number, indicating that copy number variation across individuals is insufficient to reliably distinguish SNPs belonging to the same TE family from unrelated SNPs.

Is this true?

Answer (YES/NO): NO